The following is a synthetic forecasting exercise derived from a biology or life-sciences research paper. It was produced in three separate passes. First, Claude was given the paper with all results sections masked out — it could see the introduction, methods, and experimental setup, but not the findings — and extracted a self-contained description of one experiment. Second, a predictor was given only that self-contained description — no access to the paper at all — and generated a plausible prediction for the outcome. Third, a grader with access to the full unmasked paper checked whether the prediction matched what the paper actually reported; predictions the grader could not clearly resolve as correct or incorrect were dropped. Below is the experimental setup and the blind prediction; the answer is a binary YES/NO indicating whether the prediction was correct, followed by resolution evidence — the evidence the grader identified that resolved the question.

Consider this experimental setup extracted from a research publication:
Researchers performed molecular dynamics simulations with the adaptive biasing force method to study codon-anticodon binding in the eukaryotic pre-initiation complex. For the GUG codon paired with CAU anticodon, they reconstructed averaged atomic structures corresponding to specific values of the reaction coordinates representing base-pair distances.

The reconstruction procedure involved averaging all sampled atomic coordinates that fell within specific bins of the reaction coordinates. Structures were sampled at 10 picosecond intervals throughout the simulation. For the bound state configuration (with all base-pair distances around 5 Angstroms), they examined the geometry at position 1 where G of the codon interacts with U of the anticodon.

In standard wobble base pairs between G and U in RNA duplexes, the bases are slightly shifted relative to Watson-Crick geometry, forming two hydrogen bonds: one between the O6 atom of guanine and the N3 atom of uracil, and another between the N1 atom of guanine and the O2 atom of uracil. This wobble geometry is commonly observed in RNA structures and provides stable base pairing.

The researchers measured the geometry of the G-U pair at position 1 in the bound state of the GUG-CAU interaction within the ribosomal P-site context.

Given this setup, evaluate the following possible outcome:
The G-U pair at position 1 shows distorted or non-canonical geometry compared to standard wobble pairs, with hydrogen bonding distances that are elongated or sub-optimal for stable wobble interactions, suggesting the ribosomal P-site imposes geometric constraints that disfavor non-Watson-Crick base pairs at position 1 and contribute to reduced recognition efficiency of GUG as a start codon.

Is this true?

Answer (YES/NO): YES